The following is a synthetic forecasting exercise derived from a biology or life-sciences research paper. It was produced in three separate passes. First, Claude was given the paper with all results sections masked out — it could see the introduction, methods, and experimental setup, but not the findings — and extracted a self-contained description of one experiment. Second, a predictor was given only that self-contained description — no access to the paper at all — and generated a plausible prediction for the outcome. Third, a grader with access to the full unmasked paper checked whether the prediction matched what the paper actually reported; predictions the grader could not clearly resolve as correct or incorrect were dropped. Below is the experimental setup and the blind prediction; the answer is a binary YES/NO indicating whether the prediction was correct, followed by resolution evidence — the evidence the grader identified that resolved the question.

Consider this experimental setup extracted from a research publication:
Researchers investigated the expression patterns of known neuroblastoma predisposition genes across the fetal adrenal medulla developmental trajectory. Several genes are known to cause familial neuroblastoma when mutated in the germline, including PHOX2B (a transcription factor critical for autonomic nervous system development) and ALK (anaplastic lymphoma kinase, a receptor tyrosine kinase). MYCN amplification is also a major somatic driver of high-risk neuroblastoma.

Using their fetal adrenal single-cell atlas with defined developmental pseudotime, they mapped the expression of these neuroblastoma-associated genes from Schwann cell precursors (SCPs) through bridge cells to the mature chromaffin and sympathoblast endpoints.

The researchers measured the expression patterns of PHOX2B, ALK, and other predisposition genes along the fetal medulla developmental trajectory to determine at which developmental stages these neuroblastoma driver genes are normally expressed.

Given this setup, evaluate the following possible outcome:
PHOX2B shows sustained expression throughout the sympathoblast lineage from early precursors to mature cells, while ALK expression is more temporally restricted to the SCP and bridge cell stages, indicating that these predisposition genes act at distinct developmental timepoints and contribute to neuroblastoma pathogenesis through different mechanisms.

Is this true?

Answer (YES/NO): NO